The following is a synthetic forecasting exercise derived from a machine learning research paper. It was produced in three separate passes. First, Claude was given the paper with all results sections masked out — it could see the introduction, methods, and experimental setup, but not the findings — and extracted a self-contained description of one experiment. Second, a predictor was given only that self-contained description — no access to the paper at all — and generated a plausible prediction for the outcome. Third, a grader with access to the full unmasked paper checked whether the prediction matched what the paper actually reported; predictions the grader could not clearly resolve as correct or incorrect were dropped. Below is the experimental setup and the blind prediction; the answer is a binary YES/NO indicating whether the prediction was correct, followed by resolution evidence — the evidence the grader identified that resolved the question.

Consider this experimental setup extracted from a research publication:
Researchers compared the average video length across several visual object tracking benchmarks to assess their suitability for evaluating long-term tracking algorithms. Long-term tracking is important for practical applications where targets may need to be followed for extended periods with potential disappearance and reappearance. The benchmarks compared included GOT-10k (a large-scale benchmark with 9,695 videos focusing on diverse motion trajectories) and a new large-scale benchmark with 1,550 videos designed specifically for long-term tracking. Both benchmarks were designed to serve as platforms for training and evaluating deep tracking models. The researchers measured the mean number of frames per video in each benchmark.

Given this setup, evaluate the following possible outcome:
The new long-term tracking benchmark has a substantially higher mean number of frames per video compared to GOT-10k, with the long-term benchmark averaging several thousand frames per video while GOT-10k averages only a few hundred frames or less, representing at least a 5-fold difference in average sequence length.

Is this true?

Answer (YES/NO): YES